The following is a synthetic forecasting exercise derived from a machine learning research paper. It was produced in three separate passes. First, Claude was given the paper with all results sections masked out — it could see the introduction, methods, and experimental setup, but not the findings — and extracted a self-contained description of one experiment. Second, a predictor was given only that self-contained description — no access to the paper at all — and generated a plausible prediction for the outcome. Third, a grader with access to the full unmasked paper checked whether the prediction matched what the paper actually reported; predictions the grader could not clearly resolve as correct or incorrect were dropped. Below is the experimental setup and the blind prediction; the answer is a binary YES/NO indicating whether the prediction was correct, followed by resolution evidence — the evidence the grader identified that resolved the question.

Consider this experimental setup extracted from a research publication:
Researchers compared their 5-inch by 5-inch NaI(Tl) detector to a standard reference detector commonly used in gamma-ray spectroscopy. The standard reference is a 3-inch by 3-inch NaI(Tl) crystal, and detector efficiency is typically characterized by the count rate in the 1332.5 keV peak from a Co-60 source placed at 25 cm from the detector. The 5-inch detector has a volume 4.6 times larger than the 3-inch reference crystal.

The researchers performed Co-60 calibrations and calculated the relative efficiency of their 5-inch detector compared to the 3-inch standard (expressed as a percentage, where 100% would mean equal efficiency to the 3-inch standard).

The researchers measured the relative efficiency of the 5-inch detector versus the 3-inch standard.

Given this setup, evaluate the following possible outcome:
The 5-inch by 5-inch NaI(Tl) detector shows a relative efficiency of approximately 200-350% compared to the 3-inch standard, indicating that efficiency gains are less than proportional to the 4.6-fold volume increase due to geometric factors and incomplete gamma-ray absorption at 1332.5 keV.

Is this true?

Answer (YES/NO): NO